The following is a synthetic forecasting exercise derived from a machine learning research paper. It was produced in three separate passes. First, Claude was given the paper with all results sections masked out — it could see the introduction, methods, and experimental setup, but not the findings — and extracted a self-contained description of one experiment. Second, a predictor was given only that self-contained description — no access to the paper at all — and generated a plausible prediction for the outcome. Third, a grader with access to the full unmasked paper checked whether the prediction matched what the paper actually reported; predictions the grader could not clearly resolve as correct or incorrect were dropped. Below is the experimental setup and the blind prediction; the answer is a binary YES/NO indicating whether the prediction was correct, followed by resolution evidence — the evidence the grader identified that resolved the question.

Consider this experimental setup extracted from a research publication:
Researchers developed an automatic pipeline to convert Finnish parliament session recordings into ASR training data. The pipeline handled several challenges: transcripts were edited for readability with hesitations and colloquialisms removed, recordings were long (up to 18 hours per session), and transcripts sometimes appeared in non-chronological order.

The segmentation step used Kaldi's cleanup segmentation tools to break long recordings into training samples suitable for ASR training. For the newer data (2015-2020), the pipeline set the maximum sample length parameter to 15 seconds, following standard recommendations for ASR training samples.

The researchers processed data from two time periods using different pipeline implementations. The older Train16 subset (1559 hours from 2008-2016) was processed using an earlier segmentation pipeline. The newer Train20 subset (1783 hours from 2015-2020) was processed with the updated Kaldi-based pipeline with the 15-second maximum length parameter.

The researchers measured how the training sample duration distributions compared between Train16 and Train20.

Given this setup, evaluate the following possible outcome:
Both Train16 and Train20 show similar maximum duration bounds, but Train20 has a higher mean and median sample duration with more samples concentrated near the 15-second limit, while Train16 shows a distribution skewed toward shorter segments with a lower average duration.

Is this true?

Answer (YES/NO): NO